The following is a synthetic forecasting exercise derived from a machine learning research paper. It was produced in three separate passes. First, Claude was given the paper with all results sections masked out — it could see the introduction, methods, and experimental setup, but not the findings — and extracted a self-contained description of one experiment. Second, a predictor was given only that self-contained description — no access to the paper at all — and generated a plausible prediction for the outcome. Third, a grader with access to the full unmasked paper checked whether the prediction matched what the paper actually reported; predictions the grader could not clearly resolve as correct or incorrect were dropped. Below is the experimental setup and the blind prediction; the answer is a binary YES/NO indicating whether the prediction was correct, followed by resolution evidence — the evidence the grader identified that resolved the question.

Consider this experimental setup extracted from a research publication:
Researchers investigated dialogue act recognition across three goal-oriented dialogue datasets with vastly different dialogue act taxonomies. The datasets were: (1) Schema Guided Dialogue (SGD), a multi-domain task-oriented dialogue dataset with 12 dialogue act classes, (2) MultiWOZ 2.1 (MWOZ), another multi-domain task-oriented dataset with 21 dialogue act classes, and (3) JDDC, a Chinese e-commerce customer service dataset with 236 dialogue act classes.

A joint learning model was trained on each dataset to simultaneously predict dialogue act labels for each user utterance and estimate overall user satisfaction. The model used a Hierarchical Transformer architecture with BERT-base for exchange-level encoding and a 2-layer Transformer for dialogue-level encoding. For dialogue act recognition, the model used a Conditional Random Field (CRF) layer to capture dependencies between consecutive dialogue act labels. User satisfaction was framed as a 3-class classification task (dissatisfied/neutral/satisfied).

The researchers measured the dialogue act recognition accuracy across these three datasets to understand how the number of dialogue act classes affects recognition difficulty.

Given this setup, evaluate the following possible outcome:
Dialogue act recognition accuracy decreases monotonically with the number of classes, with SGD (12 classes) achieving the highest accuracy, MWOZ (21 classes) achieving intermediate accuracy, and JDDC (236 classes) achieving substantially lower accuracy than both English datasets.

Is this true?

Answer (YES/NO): YES